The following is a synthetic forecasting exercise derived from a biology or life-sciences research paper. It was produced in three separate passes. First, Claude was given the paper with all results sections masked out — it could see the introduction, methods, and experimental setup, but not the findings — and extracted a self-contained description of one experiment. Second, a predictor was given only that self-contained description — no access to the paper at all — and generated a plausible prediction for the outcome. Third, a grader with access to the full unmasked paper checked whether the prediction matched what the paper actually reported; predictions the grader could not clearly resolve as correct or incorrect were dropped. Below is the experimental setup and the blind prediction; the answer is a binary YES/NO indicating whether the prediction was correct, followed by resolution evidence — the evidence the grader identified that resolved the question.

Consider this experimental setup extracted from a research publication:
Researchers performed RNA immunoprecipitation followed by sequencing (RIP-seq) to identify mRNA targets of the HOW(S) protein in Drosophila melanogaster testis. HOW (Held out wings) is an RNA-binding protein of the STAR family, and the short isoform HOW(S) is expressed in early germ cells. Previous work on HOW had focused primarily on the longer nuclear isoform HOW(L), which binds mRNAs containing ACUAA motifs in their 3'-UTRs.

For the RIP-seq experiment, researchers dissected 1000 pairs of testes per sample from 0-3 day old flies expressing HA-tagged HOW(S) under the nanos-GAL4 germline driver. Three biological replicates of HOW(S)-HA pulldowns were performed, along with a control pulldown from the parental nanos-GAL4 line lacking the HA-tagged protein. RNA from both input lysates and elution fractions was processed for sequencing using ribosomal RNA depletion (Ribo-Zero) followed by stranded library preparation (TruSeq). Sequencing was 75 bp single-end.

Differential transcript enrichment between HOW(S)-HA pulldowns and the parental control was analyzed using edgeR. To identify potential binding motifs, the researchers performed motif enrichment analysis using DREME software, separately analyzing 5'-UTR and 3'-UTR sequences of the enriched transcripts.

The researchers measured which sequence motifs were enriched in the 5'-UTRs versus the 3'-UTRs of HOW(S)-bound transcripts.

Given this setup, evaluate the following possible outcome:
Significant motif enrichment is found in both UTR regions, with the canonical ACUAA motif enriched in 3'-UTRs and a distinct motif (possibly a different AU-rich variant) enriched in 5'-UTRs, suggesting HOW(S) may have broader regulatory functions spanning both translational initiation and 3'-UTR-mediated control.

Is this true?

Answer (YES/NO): NO